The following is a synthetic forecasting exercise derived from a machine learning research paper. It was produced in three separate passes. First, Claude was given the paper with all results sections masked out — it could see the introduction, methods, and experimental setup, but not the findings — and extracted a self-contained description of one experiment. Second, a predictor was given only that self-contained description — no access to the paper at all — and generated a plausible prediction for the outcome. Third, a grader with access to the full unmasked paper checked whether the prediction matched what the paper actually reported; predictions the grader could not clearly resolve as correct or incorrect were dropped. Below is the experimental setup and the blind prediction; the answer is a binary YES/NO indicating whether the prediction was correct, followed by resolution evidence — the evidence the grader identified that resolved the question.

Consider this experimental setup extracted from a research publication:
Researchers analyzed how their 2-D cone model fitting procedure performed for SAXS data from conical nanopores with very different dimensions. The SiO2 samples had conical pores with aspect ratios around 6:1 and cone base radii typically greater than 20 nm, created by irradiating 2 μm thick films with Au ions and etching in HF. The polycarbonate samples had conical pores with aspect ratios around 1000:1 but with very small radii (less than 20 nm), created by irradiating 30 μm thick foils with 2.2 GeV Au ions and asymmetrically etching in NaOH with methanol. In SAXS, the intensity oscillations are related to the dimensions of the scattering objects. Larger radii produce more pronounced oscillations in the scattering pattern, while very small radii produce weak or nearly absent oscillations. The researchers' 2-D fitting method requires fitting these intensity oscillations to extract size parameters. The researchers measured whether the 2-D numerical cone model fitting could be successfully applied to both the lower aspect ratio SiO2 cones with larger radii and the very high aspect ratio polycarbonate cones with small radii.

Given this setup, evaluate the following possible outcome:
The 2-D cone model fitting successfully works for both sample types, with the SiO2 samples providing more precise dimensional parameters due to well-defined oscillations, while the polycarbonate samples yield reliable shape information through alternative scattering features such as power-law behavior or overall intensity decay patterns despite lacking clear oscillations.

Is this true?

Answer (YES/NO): NO